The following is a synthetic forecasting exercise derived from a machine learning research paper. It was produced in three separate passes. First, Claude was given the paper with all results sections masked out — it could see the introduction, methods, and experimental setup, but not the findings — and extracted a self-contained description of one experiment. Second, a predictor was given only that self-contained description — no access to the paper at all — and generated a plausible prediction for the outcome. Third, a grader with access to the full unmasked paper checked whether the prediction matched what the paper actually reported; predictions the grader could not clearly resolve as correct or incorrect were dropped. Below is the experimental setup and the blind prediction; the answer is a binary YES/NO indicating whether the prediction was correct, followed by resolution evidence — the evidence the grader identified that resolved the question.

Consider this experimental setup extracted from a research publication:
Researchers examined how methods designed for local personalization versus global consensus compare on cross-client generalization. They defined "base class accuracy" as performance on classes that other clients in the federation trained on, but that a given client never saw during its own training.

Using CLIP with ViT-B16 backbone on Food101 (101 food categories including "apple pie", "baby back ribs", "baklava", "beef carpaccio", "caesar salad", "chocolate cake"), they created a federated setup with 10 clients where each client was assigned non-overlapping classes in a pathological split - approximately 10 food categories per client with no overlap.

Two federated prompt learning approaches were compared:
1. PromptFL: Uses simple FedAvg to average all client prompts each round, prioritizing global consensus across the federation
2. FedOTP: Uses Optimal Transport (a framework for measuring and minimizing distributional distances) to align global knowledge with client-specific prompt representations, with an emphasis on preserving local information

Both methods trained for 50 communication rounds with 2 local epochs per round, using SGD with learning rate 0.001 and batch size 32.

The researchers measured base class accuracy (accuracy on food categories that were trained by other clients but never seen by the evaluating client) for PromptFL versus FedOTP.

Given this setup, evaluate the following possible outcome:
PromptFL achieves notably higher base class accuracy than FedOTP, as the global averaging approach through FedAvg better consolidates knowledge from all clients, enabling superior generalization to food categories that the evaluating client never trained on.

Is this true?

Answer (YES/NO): YES